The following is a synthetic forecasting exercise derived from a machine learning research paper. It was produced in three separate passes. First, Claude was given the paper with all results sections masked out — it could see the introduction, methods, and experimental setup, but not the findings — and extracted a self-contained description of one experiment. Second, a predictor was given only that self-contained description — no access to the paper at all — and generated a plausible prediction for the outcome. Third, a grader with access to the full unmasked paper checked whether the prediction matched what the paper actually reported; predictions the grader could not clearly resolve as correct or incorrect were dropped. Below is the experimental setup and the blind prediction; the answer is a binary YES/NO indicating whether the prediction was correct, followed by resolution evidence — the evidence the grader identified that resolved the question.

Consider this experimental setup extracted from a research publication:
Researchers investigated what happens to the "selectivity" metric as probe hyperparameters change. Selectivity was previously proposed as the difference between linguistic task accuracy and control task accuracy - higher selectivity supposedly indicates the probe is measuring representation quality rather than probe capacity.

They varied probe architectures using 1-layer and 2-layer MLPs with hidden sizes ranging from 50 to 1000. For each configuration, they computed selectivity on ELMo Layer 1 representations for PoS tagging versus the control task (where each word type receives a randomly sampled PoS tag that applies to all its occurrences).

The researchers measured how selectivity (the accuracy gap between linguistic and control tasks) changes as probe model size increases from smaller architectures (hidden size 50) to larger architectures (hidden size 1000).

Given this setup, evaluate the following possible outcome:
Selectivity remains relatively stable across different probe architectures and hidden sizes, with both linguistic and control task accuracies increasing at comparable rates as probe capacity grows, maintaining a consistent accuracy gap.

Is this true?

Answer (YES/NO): NO